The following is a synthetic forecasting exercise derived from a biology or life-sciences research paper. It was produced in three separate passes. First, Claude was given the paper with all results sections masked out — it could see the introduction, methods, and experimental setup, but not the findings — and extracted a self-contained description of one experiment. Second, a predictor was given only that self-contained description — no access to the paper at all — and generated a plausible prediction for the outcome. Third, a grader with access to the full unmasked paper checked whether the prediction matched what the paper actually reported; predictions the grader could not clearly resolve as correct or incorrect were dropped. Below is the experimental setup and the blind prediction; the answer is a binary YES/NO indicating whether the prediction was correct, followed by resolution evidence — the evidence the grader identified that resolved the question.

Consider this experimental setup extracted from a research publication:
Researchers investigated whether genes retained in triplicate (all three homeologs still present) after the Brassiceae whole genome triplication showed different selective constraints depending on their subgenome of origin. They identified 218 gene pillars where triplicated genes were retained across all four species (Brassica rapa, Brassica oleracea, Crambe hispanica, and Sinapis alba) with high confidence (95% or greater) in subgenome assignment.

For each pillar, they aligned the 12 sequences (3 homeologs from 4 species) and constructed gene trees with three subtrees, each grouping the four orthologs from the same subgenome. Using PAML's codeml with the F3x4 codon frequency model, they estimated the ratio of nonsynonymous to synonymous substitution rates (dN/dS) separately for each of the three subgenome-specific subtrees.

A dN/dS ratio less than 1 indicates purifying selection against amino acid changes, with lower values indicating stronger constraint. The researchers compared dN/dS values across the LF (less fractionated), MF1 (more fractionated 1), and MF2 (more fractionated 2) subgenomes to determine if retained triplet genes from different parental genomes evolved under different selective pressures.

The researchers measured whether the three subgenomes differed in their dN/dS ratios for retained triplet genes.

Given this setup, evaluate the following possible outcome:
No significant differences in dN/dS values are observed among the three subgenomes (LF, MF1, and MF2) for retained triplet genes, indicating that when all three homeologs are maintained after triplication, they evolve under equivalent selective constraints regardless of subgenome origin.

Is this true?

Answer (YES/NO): NO